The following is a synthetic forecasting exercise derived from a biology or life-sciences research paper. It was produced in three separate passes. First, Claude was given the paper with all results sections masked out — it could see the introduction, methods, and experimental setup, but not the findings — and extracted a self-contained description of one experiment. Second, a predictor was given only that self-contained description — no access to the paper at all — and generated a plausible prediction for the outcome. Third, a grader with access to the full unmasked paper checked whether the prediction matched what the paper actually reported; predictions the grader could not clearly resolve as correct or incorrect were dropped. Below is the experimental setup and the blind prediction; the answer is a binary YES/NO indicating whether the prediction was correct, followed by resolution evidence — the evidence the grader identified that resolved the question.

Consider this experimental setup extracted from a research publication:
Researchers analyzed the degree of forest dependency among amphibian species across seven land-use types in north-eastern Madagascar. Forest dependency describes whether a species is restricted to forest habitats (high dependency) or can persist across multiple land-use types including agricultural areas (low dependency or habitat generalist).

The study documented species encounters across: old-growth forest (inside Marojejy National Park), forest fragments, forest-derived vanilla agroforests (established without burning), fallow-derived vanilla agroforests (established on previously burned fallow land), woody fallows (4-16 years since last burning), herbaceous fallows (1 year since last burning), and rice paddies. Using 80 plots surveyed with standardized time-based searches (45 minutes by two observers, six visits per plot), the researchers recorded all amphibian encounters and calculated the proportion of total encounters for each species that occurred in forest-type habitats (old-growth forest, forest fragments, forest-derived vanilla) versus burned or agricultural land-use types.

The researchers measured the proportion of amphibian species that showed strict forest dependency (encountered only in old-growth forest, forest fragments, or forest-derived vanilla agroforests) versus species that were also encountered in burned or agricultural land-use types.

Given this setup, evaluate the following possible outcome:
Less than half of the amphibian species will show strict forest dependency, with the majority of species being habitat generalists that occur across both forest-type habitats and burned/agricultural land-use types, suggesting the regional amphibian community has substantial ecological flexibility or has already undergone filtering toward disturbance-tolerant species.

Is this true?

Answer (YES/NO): NO